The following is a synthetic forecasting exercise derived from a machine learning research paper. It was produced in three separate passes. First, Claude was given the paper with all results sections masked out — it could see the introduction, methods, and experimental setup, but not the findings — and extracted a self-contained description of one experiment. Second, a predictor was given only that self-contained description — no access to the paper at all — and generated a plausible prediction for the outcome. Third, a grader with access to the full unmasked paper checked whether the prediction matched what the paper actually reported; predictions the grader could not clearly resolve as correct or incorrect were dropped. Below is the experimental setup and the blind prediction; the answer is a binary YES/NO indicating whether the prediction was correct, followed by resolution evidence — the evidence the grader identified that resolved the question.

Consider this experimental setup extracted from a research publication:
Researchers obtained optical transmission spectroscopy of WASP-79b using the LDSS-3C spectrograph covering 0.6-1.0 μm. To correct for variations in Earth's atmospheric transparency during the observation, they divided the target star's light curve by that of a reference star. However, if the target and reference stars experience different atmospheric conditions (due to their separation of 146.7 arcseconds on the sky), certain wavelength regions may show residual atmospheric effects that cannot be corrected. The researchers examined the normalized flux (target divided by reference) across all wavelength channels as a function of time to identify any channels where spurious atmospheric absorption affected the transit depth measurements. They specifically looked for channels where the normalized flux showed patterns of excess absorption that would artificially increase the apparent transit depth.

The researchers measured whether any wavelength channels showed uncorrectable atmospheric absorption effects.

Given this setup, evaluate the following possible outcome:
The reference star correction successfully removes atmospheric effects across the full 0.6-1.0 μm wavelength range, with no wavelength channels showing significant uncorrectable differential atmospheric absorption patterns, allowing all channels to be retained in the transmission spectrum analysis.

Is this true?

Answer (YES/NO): NO